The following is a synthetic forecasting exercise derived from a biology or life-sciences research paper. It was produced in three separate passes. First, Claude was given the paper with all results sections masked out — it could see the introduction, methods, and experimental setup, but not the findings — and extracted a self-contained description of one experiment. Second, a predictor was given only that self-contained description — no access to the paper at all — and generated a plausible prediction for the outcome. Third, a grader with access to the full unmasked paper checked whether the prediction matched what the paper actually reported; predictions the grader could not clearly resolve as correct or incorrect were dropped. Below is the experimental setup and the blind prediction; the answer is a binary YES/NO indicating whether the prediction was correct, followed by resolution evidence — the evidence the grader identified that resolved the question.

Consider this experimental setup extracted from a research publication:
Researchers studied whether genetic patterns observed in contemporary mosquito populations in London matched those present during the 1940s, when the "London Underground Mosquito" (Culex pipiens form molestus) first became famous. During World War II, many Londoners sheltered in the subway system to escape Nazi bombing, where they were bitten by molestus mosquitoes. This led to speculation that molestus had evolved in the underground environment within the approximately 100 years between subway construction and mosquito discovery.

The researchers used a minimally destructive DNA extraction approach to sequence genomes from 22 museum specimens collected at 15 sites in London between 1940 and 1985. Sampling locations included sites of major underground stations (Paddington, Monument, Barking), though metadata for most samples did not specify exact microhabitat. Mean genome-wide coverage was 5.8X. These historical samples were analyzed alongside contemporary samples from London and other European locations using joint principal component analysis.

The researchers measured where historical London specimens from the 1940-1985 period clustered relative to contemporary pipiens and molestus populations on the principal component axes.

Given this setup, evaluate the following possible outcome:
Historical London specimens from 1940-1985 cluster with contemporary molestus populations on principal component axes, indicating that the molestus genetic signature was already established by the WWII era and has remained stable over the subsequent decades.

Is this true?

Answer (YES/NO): NO